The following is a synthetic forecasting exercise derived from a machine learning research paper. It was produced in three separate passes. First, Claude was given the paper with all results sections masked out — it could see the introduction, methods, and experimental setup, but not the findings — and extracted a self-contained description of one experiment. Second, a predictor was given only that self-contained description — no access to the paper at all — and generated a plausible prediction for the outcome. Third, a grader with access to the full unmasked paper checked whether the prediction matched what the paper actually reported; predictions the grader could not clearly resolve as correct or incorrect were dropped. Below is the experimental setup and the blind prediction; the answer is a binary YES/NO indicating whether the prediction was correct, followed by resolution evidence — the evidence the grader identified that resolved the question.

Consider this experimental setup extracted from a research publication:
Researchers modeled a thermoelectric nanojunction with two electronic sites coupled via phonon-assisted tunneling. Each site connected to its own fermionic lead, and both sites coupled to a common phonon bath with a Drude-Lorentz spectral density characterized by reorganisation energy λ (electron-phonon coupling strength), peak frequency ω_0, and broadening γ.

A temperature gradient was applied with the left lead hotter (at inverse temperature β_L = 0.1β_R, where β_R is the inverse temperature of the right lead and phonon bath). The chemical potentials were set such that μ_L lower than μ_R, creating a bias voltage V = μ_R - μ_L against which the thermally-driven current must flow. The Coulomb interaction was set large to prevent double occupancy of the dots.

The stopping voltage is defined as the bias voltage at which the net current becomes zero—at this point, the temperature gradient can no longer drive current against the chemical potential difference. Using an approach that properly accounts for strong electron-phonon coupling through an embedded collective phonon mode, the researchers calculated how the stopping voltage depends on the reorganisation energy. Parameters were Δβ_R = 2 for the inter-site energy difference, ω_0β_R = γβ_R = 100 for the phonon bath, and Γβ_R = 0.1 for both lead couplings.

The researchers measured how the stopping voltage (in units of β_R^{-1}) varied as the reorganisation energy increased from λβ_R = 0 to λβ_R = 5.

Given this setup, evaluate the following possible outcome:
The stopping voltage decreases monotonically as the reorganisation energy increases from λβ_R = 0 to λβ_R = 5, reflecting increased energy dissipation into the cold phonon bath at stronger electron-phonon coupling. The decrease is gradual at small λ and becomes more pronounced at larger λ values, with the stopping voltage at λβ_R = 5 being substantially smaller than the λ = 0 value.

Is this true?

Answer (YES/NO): NO